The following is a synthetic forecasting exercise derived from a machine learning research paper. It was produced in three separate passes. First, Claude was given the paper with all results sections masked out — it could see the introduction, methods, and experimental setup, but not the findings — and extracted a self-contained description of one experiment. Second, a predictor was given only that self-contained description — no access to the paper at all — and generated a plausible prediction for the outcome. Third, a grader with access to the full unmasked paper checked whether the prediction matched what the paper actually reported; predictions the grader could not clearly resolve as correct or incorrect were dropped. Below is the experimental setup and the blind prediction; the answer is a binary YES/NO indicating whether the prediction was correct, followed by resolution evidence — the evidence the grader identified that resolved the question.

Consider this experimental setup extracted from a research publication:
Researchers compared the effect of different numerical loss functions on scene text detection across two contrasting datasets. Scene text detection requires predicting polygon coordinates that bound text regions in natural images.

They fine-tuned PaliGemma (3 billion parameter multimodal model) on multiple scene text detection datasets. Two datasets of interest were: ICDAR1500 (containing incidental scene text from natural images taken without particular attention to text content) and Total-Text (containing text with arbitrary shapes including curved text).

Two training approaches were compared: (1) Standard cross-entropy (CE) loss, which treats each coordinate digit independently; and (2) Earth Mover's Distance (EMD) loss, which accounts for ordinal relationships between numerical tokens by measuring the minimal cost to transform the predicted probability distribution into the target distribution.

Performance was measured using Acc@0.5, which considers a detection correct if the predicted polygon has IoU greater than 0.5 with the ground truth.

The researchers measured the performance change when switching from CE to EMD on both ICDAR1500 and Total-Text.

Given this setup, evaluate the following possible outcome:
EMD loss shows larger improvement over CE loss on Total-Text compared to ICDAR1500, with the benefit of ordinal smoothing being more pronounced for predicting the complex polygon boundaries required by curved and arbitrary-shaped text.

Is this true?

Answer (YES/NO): NO